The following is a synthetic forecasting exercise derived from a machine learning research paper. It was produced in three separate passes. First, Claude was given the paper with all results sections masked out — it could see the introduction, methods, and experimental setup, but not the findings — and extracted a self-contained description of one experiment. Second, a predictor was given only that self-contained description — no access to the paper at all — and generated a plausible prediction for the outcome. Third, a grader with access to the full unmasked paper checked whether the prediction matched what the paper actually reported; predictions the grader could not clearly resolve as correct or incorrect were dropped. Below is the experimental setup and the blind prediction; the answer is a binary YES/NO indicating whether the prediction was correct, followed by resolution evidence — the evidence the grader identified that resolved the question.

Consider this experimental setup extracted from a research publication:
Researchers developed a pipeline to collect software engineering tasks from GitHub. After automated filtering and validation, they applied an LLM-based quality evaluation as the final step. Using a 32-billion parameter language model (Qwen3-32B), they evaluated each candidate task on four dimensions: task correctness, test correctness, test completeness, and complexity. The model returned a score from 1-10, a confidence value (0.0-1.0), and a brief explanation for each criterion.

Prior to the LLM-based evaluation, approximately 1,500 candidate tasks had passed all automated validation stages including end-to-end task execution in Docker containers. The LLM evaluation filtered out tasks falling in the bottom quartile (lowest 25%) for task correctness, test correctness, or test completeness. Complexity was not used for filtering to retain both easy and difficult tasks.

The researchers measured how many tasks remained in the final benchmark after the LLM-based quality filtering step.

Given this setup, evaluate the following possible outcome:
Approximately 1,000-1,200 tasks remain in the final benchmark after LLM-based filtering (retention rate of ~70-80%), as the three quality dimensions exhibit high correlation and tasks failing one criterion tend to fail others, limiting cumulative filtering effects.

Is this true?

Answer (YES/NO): NO